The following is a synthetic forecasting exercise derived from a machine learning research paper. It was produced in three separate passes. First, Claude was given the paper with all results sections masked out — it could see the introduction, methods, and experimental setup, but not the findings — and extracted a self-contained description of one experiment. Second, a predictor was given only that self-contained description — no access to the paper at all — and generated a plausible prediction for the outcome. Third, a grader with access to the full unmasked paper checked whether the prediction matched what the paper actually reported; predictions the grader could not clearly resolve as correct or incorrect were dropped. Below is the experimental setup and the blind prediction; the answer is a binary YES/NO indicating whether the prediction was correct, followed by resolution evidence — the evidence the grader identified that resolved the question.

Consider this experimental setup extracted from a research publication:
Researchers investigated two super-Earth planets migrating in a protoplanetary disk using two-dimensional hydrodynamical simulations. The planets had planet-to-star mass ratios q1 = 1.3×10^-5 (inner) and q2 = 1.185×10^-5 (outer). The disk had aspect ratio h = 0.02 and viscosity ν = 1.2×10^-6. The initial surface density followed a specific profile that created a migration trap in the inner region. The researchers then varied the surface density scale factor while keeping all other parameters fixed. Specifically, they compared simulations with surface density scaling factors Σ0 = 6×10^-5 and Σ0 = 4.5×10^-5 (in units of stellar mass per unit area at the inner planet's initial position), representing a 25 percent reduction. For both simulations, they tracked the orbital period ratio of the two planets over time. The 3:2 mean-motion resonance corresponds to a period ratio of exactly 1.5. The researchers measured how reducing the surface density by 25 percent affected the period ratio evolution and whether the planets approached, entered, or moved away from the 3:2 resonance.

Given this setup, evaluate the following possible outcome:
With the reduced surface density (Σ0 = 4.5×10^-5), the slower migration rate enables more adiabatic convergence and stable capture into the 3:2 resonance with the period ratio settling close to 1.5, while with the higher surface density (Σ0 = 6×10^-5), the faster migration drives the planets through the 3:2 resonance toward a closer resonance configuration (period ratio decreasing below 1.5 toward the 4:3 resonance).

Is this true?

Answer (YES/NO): NO